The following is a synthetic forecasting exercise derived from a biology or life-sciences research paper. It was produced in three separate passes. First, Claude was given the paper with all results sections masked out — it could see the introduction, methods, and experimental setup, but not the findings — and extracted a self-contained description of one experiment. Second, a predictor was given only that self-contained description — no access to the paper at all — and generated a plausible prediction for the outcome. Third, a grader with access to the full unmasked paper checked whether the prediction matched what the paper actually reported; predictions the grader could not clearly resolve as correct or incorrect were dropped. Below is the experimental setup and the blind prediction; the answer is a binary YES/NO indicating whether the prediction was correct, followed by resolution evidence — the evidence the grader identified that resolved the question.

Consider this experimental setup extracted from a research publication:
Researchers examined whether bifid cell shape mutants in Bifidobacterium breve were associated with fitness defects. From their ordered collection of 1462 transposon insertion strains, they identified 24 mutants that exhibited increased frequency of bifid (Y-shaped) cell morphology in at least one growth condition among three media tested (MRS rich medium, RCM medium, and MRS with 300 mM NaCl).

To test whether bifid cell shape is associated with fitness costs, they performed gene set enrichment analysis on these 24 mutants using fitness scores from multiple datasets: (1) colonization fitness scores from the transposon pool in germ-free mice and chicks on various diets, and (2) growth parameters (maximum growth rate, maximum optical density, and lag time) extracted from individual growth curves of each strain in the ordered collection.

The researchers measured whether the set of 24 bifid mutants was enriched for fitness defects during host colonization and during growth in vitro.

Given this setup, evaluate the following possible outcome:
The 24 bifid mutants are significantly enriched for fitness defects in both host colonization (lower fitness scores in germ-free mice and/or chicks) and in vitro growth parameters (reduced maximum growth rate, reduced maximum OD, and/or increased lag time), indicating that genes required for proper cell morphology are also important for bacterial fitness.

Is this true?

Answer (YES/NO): YES